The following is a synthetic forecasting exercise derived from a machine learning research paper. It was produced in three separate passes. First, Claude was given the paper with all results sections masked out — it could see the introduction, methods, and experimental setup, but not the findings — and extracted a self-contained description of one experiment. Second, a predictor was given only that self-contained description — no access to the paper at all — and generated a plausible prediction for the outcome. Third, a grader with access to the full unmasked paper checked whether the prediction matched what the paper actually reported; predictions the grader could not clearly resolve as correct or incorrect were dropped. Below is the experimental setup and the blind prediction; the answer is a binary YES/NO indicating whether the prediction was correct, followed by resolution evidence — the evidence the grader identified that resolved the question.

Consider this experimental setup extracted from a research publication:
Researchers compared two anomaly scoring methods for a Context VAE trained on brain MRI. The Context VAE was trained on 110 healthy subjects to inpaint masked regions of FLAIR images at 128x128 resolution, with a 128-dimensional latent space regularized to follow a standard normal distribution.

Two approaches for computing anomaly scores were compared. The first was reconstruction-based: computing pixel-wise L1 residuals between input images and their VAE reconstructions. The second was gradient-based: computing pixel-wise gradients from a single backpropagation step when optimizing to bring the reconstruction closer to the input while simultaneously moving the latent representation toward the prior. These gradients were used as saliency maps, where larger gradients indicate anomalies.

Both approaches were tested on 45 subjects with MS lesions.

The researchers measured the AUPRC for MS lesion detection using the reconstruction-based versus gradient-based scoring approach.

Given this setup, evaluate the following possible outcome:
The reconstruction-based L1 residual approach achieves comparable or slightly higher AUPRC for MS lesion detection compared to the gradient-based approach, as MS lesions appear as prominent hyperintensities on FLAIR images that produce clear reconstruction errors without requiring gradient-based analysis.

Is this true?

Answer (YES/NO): YES